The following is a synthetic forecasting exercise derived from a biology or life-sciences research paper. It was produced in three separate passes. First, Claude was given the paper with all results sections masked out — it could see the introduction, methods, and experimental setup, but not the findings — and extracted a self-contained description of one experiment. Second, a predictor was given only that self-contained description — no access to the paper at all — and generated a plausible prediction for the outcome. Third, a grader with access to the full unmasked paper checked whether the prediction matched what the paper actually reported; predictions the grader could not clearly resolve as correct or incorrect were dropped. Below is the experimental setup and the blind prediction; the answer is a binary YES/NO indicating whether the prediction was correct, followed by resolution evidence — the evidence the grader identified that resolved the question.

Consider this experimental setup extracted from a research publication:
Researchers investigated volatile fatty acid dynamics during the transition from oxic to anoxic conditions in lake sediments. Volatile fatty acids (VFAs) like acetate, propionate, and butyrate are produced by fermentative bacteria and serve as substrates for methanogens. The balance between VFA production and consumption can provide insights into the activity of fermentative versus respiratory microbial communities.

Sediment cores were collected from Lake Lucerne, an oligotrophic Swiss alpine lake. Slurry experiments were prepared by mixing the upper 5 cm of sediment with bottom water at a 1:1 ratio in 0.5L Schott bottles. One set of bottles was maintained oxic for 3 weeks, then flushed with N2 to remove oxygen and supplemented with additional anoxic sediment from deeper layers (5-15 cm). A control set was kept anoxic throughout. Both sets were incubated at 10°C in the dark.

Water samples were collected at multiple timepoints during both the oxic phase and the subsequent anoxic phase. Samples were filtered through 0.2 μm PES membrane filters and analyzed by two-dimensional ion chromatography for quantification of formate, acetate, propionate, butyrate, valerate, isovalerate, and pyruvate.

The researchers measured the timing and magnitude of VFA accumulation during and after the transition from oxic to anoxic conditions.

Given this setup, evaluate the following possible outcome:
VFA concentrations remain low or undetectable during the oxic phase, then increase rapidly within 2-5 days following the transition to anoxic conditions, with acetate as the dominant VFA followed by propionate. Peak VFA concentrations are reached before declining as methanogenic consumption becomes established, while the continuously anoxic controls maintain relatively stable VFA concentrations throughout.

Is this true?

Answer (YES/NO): NO